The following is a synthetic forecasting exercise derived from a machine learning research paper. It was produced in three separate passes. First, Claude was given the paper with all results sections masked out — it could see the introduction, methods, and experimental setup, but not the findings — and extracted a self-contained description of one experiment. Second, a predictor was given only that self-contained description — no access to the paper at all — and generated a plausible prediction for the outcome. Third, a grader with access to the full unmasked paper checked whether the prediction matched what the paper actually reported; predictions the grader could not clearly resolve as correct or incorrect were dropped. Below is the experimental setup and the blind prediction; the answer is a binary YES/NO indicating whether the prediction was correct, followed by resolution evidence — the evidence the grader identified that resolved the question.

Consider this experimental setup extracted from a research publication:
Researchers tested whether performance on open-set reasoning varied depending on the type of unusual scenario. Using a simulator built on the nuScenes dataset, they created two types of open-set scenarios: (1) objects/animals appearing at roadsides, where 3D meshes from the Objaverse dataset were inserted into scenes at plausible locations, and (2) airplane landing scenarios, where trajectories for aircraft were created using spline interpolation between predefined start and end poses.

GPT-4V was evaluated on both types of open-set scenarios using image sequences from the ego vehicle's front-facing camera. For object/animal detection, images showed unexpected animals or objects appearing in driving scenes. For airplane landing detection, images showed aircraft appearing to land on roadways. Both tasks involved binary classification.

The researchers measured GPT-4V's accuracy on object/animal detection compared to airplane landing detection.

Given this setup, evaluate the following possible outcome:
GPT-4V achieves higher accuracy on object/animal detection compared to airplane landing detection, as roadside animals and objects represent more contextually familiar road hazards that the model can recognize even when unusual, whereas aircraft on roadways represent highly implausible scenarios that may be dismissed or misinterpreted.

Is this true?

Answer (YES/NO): YES